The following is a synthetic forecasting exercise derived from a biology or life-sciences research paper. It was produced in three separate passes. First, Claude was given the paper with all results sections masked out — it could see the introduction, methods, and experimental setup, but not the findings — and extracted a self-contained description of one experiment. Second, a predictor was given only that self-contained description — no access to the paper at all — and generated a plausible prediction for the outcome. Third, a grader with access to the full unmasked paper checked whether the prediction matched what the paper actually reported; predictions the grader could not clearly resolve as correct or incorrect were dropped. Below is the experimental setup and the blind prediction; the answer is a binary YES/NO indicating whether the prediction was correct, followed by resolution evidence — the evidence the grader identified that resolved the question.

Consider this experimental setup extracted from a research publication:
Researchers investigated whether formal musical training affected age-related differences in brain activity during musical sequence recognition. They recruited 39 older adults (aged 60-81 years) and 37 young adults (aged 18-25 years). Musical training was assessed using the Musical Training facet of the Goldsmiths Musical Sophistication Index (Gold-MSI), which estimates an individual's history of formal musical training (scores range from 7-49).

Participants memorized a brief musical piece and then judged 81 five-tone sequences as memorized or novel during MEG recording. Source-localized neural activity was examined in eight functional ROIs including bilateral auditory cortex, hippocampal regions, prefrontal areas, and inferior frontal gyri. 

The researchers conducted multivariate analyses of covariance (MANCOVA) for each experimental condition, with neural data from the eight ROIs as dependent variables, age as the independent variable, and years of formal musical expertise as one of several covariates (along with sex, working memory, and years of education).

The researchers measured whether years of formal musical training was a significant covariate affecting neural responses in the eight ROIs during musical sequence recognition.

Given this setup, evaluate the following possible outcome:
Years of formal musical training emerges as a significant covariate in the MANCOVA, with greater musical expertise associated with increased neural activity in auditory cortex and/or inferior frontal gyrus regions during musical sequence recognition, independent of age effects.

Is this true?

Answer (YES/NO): NO